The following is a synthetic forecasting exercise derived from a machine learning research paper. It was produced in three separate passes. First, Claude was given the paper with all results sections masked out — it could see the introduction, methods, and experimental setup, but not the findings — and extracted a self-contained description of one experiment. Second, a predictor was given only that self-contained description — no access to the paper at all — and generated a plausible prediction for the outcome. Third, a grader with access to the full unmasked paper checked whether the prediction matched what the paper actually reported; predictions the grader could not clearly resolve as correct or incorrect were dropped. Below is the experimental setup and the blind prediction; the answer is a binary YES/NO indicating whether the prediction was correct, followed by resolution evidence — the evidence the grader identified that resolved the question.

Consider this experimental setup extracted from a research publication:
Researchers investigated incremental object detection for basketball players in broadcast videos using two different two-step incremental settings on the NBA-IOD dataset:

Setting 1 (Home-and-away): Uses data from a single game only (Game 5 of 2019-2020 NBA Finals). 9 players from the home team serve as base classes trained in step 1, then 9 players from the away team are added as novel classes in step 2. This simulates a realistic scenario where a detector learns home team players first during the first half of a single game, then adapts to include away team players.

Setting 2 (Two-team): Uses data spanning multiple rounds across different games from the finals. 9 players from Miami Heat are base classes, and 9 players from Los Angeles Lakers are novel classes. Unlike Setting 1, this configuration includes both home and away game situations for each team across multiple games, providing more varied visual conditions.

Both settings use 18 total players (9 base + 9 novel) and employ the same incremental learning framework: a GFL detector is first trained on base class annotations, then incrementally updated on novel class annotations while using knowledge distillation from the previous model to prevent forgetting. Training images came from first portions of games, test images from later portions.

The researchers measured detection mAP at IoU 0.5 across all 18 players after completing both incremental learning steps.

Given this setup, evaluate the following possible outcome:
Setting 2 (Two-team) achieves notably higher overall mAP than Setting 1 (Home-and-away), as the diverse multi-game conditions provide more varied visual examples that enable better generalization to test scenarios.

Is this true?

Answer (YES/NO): YES